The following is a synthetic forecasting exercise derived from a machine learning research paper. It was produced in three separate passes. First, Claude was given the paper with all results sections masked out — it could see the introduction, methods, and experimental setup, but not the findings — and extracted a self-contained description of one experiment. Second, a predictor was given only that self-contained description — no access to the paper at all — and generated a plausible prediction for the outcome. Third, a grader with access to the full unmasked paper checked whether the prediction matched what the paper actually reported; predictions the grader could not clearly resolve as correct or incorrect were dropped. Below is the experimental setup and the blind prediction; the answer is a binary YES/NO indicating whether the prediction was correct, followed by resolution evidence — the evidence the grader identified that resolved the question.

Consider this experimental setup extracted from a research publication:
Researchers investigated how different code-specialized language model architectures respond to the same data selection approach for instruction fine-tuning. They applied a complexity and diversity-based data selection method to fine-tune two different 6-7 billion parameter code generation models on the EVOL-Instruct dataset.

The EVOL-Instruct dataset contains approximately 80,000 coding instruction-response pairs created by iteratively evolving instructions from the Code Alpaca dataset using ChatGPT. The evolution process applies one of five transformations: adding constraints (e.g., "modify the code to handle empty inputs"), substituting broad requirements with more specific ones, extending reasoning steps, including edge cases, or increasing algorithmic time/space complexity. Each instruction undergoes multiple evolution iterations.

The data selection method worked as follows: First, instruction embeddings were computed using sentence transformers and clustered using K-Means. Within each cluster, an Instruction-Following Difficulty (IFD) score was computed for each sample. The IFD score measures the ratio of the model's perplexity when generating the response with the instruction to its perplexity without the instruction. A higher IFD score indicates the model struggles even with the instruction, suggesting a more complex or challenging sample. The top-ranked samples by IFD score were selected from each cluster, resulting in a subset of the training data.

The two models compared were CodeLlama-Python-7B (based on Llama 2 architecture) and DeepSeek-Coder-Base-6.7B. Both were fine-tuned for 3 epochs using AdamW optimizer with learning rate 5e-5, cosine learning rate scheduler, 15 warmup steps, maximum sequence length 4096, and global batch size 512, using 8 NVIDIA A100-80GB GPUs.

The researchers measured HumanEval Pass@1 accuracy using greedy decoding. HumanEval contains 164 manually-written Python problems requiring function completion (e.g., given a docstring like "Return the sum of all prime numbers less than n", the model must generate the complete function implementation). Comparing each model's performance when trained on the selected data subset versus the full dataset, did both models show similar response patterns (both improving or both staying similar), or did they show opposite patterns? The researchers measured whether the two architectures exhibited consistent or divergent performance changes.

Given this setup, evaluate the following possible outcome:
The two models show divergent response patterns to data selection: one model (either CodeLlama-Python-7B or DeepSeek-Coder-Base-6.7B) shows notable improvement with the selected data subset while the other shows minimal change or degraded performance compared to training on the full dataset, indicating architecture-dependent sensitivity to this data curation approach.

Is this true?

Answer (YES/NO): YES